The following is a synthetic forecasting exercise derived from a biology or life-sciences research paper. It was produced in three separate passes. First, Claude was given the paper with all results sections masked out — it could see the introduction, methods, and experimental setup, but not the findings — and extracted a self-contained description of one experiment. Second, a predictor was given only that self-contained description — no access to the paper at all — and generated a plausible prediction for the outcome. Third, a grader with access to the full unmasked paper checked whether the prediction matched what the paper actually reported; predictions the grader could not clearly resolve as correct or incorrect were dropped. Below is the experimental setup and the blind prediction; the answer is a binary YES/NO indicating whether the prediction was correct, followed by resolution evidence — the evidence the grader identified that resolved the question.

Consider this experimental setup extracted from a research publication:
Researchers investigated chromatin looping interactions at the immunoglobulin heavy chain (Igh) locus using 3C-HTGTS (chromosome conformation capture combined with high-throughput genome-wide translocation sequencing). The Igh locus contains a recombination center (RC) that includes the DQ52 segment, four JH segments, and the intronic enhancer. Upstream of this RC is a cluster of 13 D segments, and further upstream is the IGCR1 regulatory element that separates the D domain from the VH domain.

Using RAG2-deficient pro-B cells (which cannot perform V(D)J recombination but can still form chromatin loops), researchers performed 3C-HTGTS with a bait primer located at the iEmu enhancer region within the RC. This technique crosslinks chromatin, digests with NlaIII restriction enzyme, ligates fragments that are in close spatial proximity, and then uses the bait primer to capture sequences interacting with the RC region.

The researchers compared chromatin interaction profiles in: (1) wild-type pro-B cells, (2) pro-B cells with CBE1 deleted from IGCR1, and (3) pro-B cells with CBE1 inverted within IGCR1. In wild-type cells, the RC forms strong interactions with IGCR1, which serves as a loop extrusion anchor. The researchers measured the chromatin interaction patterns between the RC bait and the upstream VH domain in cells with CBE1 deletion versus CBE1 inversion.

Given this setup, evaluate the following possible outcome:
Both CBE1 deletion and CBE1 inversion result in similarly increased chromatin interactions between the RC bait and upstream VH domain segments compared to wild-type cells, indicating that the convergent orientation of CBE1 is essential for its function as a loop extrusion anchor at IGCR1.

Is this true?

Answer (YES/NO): NO